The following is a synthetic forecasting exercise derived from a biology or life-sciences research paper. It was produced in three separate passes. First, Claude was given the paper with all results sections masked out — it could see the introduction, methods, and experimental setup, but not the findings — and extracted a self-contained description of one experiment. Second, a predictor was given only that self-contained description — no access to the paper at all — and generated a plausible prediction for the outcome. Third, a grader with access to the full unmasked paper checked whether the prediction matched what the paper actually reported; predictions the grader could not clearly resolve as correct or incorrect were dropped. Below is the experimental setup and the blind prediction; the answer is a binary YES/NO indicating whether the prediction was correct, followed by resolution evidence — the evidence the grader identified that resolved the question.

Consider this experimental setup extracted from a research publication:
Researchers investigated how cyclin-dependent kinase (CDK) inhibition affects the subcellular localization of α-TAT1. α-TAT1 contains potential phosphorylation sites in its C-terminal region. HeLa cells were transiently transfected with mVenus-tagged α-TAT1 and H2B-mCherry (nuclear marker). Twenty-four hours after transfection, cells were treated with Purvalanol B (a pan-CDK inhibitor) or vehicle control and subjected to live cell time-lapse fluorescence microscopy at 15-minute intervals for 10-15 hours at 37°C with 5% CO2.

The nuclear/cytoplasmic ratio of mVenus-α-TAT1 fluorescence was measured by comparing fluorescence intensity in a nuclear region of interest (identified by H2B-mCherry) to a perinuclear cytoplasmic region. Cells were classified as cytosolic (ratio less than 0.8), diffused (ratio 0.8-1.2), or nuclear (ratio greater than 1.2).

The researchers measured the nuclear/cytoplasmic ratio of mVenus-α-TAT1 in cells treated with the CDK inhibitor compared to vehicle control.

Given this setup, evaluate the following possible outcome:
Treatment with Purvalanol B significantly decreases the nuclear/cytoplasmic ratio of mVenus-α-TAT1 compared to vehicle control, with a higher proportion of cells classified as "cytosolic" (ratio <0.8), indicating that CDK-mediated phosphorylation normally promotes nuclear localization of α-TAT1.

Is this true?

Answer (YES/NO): NO